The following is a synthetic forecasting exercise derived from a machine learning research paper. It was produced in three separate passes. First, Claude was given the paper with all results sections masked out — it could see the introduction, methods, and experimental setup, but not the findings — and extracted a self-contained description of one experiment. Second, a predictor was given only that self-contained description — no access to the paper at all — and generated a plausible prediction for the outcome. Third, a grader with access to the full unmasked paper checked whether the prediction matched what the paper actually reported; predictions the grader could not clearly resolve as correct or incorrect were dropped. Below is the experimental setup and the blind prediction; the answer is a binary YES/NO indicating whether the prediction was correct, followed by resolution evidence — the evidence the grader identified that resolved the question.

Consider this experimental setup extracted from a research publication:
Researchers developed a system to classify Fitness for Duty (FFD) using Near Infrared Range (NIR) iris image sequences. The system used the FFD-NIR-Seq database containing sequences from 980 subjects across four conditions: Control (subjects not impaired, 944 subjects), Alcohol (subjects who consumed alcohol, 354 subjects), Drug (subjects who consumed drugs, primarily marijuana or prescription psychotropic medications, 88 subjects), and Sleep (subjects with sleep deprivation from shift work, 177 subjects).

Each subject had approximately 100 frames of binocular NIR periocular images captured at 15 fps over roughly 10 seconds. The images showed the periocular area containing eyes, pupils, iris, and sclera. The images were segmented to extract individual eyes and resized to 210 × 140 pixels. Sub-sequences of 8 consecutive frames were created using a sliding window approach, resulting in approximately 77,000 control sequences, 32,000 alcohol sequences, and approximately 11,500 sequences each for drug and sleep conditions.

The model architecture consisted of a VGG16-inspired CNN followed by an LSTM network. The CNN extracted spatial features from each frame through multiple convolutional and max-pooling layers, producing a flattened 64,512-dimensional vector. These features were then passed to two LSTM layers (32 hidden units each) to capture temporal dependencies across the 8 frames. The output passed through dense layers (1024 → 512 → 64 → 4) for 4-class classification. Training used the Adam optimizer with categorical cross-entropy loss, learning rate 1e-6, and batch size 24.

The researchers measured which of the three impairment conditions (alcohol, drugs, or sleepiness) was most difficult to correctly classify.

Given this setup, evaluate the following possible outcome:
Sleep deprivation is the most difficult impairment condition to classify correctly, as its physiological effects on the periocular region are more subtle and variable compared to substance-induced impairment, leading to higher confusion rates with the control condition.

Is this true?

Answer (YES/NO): YES